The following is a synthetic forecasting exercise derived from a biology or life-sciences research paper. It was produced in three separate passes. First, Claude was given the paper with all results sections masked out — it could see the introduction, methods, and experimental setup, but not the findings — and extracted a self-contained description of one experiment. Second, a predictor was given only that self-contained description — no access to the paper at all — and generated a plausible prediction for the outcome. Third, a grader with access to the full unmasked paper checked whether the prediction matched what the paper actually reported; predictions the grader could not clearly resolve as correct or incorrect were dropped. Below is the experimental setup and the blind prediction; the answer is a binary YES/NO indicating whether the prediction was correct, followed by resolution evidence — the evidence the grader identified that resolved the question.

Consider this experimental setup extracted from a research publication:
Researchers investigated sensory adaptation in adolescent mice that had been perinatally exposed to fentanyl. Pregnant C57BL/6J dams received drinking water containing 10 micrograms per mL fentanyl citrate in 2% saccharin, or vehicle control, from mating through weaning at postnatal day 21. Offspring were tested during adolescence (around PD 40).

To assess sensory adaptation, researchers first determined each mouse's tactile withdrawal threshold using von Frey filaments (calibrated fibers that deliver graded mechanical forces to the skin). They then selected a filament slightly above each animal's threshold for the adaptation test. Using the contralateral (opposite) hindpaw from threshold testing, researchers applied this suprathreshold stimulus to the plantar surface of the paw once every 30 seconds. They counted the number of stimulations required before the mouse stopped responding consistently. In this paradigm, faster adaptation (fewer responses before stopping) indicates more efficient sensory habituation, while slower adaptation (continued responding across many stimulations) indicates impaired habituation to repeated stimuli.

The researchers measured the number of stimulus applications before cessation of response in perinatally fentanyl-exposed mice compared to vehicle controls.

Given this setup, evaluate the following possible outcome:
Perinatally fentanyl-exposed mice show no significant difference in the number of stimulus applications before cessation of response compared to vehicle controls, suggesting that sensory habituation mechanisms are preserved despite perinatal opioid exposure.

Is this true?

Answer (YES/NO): NO